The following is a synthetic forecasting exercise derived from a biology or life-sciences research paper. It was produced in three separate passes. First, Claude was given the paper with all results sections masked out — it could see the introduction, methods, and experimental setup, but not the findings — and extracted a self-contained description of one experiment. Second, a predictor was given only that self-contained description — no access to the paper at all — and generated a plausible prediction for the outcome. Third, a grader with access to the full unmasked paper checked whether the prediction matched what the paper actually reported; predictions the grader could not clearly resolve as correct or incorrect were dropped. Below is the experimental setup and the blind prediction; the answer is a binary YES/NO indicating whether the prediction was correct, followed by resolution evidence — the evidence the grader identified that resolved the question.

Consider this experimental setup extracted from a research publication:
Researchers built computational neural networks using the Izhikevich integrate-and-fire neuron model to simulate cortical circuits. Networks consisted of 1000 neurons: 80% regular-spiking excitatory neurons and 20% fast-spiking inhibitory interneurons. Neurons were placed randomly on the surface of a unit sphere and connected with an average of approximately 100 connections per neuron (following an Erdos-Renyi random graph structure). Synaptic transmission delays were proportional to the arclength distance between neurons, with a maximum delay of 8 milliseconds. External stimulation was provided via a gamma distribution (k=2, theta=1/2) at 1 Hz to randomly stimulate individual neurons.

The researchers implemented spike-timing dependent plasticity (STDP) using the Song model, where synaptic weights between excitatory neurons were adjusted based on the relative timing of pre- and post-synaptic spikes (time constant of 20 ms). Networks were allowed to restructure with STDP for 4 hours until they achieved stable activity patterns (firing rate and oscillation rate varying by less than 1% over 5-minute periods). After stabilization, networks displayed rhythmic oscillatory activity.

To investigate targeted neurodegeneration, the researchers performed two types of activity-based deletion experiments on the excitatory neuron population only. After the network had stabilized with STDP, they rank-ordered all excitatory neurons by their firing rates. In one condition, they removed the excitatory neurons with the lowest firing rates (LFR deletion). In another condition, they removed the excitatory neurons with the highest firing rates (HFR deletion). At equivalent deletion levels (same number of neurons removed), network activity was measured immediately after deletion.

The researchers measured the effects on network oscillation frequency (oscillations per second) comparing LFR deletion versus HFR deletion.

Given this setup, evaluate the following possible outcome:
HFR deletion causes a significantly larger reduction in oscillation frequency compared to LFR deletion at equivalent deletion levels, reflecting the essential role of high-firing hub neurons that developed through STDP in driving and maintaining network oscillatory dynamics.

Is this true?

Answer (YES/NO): NO